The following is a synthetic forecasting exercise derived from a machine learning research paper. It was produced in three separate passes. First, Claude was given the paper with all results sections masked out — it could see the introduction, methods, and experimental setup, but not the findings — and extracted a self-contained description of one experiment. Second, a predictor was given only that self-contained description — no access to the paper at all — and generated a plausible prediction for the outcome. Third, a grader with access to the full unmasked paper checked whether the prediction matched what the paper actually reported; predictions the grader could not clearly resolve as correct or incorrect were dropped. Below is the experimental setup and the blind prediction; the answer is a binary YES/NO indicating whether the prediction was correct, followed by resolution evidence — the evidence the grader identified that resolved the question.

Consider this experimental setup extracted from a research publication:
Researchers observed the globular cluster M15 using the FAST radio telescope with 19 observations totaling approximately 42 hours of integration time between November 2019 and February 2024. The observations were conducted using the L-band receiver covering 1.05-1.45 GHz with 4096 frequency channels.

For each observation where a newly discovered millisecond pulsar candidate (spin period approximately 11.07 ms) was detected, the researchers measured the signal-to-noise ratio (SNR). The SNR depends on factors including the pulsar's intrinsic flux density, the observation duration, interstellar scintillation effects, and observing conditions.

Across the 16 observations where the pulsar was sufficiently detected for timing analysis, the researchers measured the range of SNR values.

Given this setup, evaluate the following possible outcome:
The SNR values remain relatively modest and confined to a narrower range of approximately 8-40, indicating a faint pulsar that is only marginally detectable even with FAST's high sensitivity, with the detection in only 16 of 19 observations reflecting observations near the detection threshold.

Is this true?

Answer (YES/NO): NO